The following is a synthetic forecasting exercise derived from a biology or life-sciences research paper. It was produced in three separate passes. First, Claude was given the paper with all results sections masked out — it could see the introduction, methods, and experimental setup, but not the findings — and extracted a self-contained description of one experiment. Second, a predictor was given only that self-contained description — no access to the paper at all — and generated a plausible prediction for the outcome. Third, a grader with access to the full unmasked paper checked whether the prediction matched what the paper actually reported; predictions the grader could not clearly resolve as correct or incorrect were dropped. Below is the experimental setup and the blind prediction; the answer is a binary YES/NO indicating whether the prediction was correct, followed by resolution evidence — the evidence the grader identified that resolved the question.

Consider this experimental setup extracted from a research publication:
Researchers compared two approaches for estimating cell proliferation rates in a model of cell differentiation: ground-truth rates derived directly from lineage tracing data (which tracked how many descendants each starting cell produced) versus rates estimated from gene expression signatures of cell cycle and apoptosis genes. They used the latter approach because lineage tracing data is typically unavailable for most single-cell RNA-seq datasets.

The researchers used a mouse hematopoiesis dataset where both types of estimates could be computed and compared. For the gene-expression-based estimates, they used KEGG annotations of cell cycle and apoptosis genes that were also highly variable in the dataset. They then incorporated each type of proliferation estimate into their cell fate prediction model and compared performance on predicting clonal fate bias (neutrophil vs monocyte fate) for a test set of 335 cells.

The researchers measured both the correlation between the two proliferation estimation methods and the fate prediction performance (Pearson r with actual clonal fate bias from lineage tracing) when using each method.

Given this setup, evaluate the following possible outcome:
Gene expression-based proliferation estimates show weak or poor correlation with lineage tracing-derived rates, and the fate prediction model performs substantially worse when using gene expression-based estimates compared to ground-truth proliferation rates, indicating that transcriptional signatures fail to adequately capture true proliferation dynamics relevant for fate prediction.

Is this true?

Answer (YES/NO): NO